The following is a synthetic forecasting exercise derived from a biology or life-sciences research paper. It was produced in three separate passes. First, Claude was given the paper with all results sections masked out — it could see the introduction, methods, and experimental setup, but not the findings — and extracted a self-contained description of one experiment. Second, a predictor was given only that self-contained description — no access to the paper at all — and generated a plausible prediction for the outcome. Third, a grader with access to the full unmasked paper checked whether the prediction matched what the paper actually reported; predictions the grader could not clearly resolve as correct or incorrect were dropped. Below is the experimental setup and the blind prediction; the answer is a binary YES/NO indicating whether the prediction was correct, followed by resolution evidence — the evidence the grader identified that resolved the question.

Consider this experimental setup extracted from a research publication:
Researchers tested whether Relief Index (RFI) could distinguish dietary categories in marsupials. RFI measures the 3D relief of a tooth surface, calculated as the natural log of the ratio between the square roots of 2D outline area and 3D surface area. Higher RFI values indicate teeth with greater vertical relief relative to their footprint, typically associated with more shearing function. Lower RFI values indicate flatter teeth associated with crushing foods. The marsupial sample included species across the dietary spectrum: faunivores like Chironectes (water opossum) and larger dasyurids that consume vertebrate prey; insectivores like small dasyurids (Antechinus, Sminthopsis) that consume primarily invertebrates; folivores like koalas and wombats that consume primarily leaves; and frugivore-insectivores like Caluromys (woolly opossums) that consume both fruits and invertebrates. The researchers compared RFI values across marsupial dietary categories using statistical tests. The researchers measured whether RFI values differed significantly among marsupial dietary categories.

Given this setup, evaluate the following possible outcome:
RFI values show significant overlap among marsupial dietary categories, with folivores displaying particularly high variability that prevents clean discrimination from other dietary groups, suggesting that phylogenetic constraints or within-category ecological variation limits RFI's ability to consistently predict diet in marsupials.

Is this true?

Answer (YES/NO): YES